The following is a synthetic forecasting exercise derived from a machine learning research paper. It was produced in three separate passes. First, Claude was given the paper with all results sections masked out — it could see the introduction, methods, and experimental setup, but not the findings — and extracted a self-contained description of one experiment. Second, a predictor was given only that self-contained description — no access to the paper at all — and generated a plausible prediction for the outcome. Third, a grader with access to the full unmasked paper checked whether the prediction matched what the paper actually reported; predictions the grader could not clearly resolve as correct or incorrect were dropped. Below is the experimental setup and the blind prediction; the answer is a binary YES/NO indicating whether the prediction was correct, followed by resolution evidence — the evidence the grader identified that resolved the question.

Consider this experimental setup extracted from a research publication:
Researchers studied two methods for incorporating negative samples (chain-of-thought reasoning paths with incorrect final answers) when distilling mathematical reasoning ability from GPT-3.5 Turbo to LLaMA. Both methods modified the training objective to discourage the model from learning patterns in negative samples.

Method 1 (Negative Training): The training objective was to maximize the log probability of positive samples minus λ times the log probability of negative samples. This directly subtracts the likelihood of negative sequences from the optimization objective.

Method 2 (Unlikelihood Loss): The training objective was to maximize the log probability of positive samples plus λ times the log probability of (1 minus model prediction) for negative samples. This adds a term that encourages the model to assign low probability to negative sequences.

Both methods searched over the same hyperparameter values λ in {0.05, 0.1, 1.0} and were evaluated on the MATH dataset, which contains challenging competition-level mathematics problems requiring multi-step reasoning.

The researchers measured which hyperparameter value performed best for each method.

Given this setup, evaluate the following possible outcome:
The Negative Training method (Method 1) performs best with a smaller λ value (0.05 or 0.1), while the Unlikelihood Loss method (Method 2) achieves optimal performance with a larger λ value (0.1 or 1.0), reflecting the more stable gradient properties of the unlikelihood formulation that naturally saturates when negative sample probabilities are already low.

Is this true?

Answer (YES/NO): NO